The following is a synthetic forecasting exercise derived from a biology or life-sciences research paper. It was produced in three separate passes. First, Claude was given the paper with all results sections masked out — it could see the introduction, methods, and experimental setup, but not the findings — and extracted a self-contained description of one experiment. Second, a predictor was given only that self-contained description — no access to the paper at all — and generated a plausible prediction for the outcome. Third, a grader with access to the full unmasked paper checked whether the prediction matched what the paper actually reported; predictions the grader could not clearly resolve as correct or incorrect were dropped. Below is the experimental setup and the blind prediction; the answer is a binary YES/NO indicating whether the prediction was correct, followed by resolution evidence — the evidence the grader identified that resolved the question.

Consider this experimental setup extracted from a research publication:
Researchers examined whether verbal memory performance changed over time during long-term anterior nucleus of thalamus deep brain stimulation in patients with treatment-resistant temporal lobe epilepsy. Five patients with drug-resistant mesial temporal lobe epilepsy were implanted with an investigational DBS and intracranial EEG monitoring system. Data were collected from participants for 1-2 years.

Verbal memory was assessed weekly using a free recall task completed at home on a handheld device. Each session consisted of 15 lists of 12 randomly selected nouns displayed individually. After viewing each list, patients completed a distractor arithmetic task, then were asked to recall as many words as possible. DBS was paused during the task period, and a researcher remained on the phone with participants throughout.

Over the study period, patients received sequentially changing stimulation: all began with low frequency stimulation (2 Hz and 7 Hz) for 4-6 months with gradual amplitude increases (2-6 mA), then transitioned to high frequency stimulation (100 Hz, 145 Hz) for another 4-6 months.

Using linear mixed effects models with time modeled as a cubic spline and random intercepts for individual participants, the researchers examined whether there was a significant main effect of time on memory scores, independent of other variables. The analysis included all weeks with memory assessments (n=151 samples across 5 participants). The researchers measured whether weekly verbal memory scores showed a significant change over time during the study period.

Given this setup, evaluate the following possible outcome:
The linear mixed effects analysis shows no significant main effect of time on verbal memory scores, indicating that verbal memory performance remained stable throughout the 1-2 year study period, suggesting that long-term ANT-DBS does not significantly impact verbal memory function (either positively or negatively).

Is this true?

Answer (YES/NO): YES